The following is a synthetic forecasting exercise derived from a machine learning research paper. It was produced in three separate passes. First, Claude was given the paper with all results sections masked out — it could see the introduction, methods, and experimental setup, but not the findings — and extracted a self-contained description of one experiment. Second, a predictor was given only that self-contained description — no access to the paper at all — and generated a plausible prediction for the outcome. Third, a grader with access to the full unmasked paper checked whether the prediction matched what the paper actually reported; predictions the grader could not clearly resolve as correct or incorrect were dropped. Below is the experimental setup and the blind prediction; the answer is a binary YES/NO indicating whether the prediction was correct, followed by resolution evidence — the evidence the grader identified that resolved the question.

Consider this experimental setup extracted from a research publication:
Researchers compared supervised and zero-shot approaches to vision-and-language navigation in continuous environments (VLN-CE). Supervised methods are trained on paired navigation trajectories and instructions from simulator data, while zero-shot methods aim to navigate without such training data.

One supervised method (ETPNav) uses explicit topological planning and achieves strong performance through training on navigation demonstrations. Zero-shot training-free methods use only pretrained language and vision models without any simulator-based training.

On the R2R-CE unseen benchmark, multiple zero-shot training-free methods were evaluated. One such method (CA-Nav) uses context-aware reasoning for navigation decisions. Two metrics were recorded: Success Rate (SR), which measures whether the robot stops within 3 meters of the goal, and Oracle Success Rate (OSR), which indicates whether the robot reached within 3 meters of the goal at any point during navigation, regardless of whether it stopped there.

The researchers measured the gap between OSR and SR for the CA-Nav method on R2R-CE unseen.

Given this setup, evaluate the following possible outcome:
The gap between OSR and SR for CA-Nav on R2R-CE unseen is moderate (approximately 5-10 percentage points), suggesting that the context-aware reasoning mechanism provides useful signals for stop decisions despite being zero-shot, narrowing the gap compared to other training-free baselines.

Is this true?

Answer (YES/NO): NO